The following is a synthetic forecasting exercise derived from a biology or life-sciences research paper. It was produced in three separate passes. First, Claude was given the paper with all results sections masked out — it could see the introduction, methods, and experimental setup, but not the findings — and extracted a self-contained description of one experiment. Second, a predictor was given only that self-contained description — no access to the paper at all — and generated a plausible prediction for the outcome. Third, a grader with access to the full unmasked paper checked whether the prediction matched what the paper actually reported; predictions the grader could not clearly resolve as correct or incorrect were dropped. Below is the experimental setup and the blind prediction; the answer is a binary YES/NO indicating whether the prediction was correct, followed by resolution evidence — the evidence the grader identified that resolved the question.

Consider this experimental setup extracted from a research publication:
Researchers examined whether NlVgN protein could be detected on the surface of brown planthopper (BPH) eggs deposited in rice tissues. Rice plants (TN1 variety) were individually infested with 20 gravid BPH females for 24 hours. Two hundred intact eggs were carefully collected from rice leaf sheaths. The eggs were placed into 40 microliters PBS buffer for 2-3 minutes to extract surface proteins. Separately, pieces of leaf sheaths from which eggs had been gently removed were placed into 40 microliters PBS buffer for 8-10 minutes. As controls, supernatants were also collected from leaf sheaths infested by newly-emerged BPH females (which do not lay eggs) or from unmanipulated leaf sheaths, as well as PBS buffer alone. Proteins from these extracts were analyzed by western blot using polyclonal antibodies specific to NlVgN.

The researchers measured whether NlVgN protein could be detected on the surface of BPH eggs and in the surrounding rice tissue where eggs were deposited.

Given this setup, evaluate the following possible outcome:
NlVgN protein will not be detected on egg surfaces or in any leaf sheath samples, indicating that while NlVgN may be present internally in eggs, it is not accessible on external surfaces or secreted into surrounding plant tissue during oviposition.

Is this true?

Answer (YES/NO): NO